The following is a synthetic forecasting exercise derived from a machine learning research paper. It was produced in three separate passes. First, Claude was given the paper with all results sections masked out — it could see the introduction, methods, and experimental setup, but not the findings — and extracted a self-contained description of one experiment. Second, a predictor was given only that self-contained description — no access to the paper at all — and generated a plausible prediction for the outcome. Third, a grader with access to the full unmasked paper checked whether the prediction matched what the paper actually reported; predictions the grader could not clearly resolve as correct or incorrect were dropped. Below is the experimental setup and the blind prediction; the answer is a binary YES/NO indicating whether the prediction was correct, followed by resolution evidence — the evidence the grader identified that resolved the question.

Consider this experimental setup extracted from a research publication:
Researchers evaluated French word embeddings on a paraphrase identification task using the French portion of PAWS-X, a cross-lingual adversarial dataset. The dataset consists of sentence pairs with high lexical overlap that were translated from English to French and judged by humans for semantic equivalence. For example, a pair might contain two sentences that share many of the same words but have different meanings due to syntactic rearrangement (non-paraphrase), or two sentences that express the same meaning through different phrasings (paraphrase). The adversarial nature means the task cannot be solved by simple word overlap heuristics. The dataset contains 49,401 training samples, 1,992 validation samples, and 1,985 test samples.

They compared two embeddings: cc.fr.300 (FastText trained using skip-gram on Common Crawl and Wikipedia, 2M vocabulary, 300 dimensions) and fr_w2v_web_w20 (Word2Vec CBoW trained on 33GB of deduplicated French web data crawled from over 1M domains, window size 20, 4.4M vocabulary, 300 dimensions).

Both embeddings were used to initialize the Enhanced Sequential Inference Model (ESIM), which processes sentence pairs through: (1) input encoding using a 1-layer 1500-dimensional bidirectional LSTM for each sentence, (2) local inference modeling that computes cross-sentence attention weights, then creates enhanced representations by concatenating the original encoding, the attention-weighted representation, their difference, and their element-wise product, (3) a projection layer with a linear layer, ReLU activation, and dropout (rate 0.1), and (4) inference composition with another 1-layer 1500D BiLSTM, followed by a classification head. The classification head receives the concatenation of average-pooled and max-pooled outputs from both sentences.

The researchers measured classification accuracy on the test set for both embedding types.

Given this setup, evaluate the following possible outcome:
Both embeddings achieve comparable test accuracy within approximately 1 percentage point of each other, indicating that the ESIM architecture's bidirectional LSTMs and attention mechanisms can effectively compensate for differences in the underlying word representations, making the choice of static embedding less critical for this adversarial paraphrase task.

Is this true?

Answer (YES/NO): NO